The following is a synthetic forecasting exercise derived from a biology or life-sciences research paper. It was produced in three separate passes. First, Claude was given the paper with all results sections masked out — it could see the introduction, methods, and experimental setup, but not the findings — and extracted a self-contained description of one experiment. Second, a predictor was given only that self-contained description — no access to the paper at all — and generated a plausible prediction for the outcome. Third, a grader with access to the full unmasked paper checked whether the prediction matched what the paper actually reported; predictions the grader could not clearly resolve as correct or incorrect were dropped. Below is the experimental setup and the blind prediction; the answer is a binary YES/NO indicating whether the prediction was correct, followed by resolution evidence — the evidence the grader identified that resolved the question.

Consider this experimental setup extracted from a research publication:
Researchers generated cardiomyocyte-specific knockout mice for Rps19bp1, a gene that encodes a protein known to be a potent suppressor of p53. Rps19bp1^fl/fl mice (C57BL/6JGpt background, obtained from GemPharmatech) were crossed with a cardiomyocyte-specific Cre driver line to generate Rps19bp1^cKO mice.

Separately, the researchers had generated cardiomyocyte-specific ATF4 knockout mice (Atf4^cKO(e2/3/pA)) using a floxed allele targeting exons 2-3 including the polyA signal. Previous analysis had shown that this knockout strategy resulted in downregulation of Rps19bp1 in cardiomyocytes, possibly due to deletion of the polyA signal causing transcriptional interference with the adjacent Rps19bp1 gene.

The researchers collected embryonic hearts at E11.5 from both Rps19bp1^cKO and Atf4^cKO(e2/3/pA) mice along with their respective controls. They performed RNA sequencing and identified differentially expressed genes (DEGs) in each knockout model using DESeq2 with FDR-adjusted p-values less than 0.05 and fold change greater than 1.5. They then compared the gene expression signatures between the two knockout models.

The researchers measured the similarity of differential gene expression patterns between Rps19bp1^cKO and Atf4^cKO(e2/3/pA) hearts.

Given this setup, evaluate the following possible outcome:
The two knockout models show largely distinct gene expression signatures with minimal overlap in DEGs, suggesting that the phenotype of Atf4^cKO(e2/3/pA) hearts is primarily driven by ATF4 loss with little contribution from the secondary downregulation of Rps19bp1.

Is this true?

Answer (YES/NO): NO